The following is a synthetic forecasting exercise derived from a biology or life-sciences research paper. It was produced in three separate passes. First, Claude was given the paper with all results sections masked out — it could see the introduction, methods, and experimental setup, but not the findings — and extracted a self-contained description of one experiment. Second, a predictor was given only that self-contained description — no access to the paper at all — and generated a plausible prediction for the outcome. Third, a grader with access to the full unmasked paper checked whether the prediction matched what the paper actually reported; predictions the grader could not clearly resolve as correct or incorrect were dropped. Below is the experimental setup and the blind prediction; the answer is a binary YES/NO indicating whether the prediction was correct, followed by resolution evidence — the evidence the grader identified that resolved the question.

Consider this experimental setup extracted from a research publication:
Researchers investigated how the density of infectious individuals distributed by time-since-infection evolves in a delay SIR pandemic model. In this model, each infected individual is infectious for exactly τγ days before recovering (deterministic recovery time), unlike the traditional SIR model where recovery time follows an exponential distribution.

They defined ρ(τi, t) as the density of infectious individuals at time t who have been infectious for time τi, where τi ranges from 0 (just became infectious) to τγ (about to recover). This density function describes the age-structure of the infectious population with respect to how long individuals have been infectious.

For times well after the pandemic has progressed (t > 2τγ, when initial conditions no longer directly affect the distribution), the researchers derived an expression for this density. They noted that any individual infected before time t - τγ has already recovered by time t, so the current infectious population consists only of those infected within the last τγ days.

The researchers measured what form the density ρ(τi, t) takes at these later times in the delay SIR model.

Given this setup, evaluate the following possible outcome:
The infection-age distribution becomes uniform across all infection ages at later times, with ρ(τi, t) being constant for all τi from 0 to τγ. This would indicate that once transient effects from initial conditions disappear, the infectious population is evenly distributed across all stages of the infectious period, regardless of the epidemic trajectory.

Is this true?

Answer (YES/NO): NO